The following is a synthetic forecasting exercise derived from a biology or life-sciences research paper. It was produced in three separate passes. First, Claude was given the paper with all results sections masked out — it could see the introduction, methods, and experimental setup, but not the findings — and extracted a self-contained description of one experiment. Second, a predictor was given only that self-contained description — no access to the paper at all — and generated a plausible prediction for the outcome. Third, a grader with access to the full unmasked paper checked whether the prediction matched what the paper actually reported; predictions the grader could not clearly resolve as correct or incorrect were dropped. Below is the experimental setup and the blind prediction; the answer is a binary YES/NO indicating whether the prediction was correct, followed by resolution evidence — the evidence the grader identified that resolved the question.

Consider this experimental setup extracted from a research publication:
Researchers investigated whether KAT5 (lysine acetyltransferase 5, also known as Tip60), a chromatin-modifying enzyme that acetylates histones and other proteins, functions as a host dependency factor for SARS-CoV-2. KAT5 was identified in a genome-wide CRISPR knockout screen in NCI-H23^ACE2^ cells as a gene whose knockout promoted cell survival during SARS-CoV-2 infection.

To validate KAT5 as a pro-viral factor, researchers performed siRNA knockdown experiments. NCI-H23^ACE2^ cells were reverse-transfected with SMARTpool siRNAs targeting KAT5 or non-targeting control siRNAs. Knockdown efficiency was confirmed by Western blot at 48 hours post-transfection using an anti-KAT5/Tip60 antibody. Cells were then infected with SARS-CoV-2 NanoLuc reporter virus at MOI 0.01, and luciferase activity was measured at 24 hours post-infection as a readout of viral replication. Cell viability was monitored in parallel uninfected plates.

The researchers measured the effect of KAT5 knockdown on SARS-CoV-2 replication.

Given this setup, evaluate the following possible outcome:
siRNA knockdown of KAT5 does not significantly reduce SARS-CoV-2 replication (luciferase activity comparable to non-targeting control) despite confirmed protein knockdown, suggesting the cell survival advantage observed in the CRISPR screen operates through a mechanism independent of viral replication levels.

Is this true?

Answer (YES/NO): NO